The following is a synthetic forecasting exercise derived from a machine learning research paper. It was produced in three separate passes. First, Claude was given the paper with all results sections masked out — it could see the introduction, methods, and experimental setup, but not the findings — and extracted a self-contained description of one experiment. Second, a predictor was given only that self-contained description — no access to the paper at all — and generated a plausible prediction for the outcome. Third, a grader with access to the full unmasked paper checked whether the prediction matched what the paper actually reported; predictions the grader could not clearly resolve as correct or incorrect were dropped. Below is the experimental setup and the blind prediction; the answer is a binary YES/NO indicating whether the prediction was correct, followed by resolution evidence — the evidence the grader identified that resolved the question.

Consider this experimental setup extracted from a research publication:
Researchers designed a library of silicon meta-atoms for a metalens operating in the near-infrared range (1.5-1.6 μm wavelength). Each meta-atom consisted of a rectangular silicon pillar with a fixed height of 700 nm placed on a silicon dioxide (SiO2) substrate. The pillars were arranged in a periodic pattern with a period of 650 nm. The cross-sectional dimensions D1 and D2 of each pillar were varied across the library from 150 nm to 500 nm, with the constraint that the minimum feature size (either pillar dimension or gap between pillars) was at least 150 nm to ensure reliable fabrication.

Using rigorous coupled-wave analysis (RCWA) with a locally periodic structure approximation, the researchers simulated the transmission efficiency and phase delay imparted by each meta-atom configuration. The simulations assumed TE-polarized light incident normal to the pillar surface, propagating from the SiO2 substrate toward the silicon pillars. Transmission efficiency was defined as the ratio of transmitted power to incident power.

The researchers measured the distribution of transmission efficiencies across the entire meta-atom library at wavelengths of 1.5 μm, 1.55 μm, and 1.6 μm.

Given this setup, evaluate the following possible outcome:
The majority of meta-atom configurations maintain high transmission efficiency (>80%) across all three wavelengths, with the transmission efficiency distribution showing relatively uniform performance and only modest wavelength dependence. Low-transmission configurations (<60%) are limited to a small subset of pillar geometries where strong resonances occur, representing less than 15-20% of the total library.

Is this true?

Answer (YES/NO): NO